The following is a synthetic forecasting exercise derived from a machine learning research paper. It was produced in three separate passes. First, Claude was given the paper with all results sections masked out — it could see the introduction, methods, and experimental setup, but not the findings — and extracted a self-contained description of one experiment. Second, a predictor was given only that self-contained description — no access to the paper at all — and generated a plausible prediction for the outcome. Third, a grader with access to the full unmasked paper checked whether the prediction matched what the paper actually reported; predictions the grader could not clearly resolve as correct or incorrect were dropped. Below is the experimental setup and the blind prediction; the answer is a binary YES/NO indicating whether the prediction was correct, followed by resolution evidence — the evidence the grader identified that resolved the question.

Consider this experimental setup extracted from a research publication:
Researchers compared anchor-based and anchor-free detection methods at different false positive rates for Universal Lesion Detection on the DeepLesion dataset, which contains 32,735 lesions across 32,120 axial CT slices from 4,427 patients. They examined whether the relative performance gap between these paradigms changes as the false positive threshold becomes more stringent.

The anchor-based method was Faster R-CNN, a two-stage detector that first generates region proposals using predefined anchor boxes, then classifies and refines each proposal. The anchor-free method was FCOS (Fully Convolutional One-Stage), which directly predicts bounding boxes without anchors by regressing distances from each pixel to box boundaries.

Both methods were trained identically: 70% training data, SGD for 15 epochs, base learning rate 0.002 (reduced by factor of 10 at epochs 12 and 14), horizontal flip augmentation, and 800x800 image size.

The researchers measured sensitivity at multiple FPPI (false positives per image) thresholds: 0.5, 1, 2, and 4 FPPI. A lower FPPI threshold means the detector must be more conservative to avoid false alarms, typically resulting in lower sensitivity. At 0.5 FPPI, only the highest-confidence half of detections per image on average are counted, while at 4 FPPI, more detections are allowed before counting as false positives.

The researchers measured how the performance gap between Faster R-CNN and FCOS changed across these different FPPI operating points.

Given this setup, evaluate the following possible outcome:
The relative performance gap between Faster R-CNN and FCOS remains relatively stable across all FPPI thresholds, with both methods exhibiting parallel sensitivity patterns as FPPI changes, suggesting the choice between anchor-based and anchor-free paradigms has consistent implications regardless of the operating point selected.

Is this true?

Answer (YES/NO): NO